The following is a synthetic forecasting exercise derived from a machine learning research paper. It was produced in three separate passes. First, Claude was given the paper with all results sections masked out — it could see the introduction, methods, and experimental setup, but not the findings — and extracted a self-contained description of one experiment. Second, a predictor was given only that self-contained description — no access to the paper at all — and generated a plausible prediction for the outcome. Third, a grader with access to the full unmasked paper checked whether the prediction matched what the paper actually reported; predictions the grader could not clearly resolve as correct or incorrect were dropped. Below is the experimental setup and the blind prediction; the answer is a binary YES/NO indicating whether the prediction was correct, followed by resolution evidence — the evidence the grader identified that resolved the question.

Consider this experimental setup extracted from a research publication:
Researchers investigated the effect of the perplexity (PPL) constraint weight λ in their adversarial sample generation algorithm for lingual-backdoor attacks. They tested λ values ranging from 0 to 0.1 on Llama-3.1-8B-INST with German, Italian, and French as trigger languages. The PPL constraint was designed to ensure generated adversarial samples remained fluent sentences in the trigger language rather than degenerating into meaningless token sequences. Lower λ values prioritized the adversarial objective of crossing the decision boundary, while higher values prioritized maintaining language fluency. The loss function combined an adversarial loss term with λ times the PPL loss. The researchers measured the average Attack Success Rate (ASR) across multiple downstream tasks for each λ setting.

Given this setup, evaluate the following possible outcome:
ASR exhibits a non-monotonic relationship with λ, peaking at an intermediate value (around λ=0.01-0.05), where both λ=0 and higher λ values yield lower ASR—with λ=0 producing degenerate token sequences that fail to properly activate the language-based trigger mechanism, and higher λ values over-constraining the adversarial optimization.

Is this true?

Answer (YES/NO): NO